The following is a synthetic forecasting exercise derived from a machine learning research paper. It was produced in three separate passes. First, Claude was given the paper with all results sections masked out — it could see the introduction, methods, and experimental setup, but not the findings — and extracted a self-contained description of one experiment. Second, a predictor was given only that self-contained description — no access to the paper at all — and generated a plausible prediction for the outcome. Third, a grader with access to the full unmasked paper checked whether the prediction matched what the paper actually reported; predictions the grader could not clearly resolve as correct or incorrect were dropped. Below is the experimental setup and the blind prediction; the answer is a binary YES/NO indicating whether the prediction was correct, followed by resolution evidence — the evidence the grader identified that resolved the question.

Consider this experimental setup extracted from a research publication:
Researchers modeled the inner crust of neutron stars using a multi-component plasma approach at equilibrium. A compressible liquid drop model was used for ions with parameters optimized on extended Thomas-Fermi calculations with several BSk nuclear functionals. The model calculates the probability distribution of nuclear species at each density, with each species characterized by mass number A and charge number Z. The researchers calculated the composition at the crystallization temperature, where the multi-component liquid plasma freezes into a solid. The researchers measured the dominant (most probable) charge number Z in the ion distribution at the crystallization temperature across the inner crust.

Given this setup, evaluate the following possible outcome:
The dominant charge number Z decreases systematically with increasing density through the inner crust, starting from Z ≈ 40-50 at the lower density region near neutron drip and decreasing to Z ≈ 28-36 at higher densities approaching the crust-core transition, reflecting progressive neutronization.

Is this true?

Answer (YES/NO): NO